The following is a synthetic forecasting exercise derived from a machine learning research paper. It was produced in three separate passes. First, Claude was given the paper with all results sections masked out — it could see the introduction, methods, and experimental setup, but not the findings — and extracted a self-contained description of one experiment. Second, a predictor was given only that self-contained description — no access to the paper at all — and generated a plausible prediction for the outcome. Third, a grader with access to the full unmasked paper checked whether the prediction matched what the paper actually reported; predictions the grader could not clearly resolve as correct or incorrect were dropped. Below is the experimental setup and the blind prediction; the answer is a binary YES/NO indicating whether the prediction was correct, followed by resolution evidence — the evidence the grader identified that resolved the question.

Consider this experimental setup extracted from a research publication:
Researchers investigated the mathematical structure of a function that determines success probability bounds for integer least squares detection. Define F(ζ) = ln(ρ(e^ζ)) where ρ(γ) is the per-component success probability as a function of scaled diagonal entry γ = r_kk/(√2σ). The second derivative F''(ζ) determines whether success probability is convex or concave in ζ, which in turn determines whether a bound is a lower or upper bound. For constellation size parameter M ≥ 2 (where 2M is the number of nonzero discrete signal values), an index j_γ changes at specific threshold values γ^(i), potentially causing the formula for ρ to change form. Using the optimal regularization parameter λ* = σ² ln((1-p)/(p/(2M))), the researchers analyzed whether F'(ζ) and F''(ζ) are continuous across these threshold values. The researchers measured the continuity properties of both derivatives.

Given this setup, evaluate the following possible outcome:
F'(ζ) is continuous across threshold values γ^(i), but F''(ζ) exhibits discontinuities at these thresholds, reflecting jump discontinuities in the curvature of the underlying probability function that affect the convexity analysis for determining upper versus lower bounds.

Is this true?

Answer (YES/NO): YES